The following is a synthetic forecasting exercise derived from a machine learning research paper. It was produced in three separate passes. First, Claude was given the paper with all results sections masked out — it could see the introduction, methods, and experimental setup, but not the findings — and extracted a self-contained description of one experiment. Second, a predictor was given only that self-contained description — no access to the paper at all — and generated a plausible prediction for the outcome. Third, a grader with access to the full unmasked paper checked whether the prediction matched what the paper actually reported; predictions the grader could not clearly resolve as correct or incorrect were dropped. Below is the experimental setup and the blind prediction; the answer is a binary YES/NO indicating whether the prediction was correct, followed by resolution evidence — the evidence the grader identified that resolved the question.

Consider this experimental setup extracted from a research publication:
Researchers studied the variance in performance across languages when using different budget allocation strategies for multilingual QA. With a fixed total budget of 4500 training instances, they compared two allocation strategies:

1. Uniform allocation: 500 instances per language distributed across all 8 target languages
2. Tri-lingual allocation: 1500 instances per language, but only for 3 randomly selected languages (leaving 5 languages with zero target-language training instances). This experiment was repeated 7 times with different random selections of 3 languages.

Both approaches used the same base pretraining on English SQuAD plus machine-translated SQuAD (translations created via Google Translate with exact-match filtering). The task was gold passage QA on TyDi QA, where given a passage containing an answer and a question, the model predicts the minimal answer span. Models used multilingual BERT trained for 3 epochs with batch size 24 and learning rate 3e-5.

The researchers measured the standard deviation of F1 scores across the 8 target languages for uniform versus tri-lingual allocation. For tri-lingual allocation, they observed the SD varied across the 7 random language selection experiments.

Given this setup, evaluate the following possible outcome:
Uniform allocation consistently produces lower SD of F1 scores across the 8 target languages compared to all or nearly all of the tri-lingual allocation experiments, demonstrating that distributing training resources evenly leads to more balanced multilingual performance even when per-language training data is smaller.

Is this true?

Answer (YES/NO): YES